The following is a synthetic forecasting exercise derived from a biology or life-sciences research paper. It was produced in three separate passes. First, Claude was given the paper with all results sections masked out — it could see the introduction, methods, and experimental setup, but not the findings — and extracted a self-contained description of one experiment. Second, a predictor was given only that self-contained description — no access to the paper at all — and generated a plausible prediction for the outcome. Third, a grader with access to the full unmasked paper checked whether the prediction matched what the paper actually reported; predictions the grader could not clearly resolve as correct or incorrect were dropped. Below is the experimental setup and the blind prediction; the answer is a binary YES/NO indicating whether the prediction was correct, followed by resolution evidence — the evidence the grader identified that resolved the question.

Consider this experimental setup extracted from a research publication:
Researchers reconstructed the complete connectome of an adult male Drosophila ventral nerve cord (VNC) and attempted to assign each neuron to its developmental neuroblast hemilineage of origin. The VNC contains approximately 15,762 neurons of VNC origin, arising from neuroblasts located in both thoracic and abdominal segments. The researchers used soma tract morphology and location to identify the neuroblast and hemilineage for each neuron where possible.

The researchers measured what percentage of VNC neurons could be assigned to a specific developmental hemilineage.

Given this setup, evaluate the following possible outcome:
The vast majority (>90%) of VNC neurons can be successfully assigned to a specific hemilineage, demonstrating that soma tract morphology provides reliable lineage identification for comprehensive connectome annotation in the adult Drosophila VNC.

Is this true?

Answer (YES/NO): NO